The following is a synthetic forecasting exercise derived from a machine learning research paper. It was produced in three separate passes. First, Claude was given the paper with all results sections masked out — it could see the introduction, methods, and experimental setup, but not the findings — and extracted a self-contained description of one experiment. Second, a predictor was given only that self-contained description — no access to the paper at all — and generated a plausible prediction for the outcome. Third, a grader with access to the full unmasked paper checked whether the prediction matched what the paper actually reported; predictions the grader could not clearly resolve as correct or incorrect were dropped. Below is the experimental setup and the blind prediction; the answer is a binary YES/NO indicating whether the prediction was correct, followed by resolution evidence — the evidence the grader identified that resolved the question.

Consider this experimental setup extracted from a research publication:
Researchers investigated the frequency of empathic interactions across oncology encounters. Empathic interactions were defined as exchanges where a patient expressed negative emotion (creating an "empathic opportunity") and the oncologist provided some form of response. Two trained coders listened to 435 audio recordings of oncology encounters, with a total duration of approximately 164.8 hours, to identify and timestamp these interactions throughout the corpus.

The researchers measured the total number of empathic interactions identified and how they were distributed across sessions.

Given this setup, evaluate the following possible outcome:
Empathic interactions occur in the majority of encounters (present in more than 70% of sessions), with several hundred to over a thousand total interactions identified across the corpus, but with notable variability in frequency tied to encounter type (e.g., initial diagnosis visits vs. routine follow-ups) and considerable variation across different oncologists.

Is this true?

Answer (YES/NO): NO